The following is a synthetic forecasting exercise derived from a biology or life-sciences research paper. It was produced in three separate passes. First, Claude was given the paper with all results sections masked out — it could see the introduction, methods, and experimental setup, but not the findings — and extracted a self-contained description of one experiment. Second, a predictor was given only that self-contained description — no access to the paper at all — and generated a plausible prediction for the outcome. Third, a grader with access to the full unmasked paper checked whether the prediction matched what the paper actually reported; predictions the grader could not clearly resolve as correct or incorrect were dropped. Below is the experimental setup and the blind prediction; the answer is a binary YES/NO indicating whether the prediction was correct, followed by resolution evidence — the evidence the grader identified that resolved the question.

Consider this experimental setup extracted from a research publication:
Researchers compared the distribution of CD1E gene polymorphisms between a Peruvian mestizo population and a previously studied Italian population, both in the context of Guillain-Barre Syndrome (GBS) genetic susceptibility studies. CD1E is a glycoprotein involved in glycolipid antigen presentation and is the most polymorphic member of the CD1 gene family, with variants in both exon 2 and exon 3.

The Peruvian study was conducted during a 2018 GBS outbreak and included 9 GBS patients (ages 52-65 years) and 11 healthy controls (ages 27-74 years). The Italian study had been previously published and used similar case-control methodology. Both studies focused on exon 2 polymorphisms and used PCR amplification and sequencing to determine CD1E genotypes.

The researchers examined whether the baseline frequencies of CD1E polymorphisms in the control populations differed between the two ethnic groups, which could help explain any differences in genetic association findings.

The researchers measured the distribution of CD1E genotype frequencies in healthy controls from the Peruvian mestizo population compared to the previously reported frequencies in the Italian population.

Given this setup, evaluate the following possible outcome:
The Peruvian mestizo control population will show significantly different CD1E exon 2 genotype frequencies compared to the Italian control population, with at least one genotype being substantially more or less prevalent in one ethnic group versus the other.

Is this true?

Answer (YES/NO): NO